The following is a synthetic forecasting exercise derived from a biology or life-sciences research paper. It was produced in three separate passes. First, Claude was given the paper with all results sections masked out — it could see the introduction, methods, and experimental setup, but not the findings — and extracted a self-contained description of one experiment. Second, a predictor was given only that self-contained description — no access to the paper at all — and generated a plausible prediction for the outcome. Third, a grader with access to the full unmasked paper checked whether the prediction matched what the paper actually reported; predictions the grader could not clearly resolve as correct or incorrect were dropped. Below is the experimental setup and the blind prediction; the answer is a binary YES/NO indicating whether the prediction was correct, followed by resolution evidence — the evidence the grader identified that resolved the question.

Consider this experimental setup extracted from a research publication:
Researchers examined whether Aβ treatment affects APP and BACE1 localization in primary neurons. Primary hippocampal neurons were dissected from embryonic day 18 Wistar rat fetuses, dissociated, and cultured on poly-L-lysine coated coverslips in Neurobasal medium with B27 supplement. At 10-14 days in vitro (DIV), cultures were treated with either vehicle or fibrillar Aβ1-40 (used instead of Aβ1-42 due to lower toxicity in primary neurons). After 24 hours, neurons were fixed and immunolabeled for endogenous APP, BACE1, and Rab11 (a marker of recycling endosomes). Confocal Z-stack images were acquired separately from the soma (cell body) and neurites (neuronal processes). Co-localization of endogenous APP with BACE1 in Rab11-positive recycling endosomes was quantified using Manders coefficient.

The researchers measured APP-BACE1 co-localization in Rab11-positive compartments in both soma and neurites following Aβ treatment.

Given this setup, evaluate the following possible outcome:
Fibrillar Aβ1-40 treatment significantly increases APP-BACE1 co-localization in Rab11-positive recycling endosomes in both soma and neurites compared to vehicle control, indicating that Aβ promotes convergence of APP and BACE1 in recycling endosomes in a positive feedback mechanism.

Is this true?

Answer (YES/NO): YES